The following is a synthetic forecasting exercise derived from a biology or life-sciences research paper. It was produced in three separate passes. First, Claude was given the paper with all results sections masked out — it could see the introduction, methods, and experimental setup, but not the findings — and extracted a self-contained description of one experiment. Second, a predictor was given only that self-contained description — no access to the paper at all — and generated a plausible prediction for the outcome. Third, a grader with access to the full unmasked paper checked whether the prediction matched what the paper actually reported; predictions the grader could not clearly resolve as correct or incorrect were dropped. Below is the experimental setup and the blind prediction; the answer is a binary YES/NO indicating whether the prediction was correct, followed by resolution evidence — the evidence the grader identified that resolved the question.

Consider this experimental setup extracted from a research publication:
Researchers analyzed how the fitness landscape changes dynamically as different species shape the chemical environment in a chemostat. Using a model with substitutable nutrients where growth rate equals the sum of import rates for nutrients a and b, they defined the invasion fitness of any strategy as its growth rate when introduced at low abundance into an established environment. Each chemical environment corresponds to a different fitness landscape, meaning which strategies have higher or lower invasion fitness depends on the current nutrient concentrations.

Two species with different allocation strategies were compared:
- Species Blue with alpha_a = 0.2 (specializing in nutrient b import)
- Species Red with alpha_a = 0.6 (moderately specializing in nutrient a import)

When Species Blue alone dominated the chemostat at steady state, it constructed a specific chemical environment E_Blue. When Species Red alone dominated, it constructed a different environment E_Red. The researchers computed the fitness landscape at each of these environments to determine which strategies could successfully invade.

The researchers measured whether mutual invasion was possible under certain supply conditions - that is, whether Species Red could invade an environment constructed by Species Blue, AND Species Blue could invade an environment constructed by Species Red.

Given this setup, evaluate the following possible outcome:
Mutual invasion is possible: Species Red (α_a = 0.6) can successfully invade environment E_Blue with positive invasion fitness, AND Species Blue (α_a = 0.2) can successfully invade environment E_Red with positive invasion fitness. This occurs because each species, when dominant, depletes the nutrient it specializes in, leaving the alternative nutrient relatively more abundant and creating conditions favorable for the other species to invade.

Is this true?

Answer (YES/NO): YES